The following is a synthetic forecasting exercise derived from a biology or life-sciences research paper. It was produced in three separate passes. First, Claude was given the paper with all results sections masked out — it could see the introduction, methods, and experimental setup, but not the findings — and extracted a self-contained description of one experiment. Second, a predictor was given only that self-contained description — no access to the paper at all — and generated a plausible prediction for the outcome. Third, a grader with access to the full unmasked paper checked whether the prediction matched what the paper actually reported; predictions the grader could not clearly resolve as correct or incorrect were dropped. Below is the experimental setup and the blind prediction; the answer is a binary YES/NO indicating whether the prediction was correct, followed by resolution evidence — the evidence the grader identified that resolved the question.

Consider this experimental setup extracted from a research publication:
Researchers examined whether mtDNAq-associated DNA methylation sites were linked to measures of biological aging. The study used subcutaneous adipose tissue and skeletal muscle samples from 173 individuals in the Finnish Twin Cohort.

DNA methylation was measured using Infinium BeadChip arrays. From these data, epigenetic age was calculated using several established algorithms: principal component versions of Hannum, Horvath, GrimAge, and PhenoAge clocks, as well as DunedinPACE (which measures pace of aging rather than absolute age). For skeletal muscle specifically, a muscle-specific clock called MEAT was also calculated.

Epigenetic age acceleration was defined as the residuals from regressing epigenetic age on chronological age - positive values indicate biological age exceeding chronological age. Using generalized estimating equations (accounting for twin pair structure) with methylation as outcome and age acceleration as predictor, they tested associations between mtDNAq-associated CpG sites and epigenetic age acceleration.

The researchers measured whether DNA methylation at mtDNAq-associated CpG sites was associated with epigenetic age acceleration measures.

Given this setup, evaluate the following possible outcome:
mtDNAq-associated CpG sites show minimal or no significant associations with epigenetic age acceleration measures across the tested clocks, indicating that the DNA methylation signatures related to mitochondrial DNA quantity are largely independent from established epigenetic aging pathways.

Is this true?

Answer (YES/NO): YES